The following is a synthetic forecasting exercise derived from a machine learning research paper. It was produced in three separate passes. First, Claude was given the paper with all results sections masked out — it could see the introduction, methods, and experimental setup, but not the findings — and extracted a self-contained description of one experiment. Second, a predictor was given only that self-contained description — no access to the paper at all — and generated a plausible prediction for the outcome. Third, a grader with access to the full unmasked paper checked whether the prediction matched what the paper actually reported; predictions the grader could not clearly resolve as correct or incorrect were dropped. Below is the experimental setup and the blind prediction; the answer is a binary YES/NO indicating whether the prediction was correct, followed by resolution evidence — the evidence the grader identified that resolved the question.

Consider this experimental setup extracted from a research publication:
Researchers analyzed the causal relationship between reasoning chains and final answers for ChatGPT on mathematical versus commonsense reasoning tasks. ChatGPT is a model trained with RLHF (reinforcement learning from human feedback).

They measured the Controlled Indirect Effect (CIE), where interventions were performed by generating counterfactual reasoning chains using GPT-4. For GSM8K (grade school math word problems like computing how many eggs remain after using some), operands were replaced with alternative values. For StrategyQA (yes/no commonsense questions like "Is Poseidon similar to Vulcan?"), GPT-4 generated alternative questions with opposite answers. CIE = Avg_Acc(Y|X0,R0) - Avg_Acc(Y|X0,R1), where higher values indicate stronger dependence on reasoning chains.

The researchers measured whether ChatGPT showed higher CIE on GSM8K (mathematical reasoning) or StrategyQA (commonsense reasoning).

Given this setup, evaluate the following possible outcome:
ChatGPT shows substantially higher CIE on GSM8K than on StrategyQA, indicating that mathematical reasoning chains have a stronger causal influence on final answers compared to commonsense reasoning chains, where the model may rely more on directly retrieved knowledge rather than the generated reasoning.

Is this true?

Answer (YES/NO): YES